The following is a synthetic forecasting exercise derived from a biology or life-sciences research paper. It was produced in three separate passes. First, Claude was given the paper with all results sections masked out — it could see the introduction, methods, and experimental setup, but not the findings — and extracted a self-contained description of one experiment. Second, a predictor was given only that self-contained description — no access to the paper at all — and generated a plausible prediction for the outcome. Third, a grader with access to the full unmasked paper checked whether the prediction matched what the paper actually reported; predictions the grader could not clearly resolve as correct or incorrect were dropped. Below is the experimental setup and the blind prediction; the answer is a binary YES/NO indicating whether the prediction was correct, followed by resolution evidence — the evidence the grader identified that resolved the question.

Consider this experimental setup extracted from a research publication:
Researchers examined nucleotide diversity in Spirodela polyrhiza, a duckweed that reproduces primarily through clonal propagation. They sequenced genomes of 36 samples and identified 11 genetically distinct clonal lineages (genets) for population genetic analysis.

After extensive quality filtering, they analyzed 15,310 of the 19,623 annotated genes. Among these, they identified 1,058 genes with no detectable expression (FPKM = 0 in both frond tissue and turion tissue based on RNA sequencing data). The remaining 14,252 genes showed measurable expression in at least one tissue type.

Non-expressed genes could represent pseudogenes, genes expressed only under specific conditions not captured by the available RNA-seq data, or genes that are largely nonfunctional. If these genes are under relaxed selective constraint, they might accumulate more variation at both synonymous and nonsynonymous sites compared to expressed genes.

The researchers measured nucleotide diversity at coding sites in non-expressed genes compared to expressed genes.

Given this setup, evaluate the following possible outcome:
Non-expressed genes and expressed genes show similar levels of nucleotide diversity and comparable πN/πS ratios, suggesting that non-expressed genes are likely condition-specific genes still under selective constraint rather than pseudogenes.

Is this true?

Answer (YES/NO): NO